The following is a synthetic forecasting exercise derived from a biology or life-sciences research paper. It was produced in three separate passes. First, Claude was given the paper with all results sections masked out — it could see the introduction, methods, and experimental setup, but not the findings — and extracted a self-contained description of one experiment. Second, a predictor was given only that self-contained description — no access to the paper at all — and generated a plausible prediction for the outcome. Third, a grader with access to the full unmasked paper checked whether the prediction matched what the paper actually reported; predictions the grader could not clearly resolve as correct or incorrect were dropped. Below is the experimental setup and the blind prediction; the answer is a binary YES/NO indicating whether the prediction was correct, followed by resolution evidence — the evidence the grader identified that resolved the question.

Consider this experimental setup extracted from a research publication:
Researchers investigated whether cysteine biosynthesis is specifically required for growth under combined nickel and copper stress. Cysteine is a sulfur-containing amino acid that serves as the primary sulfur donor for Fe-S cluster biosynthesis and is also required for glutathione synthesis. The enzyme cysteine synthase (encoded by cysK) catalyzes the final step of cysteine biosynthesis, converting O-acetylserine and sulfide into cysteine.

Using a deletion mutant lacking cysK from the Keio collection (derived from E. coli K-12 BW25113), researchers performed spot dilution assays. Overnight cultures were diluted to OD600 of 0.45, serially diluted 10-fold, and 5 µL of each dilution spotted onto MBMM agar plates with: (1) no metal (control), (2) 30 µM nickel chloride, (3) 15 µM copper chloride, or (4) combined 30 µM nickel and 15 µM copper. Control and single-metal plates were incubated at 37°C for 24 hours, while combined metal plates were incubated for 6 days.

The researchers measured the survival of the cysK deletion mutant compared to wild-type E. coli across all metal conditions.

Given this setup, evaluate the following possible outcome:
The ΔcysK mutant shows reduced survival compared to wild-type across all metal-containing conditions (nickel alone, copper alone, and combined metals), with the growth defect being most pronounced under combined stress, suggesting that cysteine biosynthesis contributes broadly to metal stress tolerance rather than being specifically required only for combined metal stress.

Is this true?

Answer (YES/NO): NO